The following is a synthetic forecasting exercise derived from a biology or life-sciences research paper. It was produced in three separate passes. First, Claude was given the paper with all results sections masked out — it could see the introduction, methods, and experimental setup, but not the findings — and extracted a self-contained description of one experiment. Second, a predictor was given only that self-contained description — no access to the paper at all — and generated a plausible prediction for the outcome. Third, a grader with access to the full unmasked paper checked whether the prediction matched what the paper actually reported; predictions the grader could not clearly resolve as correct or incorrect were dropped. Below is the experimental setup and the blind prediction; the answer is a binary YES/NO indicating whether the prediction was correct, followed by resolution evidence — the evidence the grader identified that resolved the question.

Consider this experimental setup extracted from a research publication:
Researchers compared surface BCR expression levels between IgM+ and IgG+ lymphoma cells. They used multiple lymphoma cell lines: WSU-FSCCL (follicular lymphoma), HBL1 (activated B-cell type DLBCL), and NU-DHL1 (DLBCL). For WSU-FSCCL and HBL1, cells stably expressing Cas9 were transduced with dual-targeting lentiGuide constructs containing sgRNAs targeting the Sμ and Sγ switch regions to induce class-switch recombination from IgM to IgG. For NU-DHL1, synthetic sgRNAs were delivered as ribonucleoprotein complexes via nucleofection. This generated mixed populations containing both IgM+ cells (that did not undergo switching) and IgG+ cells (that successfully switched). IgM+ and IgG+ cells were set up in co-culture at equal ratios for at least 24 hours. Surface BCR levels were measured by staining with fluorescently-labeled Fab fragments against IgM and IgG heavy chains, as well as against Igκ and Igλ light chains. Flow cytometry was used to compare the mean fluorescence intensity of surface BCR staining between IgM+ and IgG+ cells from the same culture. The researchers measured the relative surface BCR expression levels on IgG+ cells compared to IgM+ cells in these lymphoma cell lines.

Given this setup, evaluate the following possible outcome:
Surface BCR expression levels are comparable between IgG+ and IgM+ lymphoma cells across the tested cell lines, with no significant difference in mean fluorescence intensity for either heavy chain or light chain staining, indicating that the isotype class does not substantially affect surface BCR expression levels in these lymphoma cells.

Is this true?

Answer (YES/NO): NO